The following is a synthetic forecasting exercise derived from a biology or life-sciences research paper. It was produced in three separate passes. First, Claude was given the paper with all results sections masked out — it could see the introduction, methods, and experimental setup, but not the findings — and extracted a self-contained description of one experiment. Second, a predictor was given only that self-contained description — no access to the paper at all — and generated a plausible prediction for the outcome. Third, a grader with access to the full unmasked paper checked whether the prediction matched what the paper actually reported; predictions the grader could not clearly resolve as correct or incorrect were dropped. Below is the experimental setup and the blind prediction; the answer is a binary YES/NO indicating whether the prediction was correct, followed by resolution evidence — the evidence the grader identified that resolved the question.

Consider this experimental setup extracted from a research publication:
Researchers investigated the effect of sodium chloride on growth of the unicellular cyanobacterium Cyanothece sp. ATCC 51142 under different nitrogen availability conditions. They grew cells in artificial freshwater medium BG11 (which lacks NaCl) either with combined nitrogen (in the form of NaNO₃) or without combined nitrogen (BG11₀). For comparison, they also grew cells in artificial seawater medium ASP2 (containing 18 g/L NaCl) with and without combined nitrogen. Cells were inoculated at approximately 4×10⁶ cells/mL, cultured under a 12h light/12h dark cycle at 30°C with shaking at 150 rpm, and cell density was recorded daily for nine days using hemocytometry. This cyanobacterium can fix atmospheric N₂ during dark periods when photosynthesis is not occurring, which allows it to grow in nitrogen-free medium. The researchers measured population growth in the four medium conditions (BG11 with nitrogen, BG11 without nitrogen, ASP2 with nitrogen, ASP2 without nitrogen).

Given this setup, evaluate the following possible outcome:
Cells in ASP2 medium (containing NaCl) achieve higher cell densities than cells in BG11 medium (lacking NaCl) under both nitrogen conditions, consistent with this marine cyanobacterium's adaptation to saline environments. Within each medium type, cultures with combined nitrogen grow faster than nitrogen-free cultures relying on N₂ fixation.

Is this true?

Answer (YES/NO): NO